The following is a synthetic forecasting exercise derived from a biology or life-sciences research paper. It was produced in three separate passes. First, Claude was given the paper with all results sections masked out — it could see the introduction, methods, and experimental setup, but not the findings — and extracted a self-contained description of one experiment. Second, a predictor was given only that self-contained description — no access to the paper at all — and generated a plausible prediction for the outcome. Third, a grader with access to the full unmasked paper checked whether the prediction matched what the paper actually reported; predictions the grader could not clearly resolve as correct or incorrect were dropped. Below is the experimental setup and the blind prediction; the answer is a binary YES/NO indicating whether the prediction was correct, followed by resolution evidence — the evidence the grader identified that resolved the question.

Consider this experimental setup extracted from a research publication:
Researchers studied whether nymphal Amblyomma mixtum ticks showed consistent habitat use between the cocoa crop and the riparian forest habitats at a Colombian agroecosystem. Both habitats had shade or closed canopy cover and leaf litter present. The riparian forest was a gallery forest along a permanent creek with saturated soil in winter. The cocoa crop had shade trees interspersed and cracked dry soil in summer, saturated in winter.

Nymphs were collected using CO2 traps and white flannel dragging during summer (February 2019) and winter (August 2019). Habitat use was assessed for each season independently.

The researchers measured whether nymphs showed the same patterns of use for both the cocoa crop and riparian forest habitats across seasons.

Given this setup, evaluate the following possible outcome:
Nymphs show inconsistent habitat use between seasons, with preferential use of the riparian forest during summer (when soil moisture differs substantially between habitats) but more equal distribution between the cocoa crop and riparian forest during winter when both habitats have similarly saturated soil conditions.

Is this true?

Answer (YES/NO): NO